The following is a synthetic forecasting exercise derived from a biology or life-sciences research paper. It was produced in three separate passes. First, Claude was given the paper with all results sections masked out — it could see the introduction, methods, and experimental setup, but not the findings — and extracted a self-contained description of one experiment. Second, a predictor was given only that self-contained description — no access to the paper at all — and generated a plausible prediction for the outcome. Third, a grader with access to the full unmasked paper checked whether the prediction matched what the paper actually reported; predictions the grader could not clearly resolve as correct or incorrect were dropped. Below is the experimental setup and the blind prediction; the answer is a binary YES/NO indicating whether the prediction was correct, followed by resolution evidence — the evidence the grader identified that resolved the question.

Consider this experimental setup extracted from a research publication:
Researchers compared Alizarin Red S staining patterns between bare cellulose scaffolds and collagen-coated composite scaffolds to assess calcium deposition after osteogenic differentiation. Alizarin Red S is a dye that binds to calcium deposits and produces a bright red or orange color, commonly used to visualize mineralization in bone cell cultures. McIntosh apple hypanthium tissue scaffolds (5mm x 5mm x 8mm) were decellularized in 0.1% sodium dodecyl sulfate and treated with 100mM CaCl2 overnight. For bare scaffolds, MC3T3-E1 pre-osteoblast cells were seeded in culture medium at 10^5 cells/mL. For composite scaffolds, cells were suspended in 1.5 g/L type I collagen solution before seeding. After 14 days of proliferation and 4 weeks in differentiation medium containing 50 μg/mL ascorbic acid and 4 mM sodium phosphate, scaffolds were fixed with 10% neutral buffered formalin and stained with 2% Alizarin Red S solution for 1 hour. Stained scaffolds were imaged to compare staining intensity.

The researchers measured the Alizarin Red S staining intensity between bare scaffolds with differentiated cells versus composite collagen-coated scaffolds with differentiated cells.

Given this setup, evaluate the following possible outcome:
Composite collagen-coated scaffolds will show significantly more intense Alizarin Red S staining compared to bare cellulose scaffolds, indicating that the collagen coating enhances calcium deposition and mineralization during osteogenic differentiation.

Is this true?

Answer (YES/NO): NO